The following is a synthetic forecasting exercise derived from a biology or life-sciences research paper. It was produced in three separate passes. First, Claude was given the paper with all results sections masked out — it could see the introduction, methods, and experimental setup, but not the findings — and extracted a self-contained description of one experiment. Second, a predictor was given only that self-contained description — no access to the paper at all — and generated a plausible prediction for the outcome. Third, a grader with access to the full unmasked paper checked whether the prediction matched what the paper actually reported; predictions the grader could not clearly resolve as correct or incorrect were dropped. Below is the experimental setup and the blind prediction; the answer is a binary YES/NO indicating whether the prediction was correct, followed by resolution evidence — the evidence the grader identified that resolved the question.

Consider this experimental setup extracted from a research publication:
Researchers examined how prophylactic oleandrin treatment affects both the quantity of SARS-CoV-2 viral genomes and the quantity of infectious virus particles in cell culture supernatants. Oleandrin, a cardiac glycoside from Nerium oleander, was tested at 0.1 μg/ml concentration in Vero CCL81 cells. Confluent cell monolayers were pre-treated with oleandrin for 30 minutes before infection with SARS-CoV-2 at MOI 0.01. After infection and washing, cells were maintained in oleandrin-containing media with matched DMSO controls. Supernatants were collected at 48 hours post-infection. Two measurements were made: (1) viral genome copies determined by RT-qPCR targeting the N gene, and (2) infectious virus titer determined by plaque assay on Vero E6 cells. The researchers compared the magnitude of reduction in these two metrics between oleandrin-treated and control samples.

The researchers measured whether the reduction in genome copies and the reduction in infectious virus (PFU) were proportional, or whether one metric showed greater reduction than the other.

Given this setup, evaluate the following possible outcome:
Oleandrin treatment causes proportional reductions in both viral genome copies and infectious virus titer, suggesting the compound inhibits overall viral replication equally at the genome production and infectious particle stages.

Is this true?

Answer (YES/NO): NO